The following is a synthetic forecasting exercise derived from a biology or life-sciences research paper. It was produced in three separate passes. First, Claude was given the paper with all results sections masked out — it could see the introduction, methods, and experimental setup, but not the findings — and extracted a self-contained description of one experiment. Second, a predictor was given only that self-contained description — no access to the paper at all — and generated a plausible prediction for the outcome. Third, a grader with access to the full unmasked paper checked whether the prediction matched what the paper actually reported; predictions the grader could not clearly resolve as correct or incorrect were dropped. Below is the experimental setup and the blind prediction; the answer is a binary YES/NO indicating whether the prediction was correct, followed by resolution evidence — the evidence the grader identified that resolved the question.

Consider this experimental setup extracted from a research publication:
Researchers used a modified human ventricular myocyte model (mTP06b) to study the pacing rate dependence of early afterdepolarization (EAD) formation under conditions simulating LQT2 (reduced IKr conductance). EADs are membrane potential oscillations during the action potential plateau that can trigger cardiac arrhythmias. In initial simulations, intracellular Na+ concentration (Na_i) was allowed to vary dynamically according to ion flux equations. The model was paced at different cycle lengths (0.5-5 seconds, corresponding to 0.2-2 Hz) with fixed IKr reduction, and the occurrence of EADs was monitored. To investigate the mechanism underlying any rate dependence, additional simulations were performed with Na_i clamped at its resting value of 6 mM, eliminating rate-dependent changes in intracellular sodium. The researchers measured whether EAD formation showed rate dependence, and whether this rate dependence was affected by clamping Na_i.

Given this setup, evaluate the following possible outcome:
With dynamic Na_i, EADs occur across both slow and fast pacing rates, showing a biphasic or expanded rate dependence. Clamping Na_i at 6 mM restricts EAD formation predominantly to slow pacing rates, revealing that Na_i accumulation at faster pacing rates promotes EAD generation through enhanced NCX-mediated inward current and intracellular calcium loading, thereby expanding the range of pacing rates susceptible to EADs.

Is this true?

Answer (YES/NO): NO